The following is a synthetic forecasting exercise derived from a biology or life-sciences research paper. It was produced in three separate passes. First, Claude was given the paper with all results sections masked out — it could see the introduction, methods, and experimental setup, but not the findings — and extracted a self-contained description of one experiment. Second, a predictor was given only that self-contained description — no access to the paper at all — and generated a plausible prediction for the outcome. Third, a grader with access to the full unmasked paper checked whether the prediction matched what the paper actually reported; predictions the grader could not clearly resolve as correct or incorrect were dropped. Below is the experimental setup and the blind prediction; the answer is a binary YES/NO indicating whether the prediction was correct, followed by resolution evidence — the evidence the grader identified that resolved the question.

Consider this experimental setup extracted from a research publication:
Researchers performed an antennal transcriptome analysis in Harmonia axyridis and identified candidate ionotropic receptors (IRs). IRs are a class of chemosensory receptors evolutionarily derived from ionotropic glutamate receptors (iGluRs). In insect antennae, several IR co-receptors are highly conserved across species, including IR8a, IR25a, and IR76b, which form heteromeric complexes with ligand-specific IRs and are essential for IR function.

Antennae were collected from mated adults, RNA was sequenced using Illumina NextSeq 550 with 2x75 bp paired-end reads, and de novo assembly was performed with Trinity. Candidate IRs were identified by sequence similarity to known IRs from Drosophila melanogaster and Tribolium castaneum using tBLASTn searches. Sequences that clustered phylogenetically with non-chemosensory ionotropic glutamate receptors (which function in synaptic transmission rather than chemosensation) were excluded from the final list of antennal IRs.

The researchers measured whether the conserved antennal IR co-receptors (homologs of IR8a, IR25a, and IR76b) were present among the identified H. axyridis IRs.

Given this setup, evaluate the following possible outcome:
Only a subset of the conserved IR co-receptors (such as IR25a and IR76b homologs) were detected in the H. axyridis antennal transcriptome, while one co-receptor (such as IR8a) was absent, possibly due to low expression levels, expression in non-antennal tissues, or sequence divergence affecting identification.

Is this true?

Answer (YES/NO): NO